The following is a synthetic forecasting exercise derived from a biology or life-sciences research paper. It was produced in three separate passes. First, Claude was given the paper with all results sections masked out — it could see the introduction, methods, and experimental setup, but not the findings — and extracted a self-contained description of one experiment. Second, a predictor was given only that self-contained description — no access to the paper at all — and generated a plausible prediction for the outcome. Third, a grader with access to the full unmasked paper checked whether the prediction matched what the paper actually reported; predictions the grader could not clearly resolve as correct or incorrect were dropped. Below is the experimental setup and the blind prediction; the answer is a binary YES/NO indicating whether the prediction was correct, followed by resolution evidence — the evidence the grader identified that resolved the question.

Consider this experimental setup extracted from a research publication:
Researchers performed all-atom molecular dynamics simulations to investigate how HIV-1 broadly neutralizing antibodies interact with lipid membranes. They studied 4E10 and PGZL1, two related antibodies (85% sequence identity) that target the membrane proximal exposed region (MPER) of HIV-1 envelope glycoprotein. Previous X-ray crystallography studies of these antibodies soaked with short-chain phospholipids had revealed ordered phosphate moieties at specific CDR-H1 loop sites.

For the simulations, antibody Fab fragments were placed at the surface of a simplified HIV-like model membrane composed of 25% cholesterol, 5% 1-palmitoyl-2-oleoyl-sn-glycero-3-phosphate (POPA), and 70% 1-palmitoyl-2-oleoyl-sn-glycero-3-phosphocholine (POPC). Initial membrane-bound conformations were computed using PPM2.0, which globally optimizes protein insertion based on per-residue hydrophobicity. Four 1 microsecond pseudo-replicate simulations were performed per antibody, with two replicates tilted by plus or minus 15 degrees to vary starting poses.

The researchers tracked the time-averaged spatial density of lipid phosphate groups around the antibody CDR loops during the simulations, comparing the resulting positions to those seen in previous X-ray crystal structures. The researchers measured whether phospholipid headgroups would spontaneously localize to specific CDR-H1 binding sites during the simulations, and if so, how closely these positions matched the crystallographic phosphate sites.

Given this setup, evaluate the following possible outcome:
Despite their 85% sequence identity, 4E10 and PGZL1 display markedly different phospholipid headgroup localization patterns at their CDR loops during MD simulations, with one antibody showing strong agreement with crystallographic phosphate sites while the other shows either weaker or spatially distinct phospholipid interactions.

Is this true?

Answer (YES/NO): NO